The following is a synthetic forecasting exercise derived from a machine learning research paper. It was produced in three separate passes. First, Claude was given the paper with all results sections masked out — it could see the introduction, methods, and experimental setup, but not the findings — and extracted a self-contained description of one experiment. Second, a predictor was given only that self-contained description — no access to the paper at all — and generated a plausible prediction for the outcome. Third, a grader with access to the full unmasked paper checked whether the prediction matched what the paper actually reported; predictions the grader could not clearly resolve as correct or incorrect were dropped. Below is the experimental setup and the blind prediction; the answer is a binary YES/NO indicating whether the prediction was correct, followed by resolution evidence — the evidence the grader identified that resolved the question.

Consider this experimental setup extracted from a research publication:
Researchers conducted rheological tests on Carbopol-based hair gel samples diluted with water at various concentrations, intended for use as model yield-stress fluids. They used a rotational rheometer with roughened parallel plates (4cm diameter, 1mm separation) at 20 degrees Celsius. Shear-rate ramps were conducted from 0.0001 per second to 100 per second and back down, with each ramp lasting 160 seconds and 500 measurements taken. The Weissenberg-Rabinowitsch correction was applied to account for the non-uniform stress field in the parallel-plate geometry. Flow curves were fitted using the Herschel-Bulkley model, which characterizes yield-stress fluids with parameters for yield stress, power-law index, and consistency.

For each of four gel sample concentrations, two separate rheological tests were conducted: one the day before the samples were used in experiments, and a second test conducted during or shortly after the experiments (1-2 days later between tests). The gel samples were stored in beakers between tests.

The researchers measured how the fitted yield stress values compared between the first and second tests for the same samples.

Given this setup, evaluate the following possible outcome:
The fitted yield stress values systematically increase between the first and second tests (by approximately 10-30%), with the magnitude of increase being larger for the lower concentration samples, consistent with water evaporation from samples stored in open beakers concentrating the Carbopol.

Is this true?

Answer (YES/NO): NO